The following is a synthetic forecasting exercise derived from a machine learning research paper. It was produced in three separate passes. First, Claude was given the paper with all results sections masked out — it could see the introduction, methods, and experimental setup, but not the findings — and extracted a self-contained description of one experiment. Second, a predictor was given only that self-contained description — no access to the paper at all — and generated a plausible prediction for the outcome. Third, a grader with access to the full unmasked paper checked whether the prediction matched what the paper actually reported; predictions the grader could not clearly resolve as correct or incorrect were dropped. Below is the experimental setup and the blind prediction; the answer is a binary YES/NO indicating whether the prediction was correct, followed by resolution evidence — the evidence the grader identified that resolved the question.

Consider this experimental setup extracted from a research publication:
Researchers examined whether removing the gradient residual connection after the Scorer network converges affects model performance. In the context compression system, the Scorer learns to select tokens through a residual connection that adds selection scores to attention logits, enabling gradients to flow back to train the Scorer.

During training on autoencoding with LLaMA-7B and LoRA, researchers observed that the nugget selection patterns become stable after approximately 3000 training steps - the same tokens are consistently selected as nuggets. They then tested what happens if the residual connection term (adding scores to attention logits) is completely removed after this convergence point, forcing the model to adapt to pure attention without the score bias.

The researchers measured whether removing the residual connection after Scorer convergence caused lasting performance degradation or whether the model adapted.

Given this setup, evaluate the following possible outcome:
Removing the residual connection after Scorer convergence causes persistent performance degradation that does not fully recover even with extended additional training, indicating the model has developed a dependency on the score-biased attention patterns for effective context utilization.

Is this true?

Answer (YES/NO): NO